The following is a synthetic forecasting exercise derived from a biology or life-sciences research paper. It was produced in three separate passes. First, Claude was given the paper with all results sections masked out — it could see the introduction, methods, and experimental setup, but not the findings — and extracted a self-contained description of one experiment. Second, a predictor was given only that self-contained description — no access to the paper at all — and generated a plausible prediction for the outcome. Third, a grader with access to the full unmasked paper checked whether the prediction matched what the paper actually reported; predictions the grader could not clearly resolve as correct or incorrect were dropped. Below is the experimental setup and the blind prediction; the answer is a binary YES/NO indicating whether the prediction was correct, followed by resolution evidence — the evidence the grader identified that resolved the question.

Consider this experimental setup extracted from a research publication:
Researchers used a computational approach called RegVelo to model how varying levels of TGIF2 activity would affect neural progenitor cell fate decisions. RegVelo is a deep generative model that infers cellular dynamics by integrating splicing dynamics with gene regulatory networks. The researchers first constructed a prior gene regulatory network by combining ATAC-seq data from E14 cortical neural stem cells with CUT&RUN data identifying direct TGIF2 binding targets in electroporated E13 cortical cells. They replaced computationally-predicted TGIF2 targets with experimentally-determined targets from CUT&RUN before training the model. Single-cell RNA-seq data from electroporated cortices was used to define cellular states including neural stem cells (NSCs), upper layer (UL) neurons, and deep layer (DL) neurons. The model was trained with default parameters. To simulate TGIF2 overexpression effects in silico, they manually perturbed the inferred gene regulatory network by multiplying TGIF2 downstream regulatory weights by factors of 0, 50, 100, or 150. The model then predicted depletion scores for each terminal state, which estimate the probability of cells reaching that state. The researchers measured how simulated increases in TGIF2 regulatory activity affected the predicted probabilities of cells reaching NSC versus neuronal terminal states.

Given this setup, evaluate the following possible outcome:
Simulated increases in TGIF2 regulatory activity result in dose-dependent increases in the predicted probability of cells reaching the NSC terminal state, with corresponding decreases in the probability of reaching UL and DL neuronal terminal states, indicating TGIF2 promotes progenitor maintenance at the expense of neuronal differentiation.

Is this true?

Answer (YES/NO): NO